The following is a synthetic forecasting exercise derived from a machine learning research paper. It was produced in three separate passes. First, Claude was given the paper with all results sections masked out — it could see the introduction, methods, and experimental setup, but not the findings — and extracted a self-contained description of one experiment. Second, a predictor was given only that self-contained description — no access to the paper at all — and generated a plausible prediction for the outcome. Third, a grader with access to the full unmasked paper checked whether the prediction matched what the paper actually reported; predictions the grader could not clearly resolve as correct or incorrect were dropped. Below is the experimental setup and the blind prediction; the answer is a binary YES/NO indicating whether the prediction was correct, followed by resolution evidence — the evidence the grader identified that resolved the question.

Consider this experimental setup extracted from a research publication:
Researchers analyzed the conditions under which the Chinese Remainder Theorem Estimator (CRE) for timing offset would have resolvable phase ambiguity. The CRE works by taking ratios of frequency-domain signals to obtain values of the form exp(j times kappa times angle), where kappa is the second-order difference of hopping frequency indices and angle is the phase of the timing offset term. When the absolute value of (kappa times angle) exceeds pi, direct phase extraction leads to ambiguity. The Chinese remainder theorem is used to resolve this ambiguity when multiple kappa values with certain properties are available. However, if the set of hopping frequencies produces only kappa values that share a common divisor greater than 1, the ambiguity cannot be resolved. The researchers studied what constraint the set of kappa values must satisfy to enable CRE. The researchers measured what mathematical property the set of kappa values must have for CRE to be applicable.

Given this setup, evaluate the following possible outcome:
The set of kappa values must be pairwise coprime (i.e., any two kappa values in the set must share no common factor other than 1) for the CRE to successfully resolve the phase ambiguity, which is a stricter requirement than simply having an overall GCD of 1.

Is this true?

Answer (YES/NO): NO